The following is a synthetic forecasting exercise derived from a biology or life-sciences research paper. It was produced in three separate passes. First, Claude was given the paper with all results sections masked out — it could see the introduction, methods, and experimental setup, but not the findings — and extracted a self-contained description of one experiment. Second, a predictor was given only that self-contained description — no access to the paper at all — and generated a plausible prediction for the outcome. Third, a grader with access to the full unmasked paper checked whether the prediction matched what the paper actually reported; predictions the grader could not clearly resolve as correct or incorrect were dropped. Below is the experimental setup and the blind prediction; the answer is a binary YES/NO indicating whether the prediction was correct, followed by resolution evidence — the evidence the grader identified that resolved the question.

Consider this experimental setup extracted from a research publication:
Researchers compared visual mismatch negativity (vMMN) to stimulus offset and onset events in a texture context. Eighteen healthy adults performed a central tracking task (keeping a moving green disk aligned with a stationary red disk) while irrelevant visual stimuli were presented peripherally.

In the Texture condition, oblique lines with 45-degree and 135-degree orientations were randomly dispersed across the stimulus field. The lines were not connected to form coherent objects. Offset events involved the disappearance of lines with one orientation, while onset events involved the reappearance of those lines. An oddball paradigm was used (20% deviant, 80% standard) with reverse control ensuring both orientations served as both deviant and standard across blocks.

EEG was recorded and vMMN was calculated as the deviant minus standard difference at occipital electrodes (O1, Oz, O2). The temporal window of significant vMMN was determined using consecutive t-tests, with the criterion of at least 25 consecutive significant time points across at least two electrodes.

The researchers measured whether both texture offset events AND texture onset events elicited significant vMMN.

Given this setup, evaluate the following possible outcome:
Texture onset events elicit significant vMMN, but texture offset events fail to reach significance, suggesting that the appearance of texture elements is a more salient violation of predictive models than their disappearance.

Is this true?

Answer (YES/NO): NO